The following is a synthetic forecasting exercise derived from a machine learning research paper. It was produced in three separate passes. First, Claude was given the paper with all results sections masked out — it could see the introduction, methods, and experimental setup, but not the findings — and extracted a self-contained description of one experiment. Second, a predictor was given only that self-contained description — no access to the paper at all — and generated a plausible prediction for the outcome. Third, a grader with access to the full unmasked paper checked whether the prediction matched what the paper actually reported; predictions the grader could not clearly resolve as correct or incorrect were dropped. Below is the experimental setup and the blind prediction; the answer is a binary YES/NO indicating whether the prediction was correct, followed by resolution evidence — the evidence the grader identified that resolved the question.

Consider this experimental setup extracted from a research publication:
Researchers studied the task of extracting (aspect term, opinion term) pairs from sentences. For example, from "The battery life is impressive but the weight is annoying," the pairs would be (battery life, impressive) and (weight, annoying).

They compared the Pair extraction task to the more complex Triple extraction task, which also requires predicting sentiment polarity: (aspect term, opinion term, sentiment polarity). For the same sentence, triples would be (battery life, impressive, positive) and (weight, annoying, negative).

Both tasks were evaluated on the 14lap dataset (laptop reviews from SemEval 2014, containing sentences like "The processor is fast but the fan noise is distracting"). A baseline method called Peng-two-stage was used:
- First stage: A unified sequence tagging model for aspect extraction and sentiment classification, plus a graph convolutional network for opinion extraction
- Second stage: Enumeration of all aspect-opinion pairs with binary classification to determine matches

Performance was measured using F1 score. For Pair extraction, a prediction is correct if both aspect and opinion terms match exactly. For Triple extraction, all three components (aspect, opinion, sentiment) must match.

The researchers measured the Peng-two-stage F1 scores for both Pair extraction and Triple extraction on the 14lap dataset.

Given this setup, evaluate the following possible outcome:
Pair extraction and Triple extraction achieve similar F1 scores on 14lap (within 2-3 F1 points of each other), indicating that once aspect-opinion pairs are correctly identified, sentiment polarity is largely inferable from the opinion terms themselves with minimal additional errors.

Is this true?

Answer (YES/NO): NO